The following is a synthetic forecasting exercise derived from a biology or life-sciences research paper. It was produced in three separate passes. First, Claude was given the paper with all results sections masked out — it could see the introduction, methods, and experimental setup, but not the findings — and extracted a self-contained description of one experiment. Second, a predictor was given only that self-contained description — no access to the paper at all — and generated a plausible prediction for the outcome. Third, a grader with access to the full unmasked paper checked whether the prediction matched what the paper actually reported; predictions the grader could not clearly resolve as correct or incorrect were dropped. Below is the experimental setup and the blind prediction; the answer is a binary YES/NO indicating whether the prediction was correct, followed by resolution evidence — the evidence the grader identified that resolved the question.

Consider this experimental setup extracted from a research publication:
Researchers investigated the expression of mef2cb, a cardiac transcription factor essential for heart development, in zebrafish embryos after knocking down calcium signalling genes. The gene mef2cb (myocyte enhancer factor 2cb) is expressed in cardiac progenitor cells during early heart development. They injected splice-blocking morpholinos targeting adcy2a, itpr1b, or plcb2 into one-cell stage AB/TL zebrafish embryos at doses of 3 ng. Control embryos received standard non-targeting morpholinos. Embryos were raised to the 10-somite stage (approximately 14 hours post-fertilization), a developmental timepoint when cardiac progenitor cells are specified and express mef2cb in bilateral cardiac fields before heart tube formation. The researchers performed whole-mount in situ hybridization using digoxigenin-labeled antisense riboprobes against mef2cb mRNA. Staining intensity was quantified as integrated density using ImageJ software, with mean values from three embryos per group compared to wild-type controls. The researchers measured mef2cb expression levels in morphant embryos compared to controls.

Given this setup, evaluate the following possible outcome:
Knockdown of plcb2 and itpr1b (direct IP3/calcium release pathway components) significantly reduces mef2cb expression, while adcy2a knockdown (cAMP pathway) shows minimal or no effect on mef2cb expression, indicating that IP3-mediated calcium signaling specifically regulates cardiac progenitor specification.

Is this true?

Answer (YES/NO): NO